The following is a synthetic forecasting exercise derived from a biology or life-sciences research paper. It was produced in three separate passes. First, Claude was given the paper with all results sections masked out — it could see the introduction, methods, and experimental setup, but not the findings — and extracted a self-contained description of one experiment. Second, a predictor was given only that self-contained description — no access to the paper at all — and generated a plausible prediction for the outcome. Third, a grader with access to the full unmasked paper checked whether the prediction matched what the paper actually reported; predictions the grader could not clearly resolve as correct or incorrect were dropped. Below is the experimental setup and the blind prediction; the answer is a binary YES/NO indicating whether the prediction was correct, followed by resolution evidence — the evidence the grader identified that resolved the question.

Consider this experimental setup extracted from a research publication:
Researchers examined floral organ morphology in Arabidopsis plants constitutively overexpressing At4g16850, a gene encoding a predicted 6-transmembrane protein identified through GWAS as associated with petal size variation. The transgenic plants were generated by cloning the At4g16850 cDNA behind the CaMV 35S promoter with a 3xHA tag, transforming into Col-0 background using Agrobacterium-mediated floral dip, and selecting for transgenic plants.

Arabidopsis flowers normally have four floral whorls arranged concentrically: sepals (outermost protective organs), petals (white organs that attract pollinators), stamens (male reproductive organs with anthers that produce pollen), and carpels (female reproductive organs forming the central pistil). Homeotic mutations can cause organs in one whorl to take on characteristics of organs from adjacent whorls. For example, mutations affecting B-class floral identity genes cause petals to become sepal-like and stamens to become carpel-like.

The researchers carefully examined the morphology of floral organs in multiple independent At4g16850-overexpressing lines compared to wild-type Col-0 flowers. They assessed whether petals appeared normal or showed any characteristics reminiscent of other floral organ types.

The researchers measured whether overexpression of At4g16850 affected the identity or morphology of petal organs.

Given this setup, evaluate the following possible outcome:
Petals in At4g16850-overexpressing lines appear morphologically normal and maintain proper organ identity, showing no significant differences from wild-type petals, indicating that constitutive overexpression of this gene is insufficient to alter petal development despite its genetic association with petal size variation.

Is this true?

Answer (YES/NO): NO